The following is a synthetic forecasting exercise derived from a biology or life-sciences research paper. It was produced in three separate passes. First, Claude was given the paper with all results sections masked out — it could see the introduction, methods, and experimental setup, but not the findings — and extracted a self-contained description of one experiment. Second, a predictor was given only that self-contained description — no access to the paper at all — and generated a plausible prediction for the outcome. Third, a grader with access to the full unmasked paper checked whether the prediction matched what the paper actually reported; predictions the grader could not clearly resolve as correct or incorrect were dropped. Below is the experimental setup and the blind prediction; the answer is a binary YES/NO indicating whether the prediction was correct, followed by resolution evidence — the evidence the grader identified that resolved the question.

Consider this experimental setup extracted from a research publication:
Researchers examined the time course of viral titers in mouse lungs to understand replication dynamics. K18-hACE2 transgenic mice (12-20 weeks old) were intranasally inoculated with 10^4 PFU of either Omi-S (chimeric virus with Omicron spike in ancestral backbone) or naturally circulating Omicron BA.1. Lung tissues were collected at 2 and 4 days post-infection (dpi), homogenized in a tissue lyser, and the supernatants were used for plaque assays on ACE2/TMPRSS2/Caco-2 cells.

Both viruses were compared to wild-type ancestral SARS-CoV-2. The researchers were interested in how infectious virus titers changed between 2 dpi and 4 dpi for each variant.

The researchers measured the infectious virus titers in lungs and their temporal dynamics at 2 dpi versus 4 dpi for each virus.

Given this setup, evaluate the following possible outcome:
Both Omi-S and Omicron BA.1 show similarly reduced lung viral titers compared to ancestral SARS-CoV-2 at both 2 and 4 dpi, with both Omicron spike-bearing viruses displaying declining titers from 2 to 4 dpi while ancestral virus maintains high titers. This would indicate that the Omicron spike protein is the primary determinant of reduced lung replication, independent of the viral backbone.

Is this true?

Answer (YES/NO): NO